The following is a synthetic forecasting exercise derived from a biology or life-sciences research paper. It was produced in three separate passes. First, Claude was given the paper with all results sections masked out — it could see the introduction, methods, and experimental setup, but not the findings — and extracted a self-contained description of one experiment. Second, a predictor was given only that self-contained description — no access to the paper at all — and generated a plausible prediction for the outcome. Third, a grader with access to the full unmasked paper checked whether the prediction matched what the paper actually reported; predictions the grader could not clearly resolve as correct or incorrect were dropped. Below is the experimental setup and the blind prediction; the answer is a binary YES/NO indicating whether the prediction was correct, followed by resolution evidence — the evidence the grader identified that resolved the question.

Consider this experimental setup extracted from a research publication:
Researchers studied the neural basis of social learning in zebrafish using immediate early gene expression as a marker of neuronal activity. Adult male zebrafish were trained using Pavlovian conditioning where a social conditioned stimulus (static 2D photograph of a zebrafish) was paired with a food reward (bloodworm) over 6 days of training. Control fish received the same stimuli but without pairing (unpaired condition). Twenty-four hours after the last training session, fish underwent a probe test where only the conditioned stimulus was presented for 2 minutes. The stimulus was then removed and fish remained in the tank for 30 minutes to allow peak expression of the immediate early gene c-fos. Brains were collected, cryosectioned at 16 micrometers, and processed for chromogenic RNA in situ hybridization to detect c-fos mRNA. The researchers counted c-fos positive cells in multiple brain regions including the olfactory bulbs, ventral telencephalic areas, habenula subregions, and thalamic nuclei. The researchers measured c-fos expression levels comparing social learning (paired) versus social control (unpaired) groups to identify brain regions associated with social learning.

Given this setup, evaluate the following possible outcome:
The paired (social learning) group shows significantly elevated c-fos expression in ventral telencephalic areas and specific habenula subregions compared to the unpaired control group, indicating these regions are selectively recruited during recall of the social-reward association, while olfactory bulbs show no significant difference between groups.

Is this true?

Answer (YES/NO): NO